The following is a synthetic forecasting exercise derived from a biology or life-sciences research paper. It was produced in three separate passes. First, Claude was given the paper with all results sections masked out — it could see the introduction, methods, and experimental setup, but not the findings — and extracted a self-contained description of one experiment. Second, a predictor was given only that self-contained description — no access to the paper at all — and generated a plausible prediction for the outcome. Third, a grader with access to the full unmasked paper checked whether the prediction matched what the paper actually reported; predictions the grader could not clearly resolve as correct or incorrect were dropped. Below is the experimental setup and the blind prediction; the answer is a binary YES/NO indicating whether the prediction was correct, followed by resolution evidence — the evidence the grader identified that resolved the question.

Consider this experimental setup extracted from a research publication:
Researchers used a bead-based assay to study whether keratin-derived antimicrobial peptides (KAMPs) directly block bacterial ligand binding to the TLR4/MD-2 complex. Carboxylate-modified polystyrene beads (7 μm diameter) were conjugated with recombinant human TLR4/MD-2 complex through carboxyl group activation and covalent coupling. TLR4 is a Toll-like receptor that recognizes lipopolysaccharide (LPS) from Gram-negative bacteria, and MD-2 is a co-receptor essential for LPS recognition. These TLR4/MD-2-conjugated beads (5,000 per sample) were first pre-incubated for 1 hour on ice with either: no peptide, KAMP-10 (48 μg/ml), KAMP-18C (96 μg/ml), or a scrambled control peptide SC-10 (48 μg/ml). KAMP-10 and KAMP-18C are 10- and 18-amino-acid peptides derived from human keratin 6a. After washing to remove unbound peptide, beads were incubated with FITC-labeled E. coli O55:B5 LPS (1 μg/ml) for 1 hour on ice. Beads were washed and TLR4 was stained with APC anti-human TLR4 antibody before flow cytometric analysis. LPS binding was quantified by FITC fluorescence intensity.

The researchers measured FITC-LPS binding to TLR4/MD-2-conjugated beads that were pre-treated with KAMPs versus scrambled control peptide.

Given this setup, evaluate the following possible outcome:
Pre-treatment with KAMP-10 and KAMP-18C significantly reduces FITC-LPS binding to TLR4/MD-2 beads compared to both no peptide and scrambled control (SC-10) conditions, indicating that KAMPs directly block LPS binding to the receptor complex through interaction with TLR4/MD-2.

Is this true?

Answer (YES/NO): YES